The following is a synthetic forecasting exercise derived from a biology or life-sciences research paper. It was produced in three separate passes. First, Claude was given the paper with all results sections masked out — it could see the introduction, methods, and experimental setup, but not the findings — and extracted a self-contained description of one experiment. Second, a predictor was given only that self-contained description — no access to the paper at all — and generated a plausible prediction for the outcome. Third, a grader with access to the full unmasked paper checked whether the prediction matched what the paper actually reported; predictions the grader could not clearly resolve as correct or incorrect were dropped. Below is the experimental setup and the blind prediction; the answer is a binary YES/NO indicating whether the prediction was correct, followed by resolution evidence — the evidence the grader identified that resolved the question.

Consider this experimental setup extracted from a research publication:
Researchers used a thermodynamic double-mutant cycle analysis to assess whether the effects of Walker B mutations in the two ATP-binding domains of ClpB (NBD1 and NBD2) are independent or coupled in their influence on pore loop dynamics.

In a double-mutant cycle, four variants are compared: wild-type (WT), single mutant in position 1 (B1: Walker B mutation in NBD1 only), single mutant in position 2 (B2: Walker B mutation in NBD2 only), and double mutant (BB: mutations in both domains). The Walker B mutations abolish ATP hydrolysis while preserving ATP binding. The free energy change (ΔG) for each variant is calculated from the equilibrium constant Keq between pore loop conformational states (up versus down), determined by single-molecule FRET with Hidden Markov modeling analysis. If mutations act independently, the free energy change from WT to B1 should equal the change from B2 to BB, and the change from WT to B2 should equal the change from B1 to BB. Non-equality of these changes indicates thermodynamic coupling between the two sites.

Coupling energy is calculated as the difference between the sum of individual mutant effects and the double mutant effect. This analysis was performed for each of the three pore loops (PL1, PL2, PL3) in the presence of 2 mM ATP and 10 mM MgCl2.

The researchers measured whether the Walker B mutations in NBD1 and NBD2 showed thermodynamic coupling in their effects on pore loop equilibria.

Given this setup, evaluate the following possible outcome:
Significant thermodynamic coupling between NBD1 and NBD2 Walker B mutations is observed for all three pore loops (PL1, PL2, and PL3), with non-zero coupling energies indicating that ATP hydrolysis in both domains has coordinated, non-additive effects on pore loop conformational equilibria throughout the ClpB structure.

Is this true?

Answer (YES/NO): YES